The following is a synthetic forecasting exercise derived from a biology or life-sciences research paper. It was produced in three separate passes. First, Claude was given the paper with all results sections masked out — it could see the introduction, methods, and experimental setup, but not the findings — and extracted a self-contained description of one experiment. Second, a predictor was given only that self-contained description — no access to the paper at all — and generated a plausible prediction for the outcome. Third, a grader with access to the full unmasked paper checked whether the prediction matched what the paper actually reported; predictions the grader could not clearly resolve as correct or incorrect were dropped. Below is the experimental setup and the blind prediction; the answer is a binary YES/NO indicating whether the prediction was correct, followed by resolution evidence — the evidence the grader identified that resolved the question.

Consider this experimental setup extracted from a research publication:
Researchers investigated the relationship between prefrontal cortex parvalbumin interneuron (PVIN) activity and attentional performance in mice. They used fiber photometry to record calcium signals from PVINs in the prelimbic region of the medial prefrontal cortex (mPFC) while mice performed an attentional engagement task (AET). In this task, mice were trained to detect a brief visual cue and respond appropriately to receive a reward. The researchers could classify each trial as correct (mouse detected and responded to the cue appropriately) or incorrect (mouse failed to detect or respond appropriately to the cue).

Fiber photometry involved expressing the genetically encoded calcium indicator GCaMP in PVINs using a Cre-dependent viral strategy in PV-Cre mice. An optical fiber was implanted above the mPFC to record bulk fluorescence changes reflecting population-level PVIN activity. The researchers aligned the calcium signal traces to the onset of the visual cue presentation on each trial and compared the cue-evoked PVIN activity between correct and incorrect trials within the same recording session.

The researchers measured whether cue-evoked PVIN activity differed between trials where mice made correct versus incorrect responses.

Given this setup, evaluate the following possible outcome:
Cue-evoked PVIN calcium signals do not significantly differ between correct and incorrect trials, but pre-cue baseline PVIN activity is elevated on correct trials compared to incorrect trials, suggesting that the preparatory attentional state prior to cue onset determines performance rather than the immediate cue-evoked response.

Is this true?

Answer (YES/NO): NO